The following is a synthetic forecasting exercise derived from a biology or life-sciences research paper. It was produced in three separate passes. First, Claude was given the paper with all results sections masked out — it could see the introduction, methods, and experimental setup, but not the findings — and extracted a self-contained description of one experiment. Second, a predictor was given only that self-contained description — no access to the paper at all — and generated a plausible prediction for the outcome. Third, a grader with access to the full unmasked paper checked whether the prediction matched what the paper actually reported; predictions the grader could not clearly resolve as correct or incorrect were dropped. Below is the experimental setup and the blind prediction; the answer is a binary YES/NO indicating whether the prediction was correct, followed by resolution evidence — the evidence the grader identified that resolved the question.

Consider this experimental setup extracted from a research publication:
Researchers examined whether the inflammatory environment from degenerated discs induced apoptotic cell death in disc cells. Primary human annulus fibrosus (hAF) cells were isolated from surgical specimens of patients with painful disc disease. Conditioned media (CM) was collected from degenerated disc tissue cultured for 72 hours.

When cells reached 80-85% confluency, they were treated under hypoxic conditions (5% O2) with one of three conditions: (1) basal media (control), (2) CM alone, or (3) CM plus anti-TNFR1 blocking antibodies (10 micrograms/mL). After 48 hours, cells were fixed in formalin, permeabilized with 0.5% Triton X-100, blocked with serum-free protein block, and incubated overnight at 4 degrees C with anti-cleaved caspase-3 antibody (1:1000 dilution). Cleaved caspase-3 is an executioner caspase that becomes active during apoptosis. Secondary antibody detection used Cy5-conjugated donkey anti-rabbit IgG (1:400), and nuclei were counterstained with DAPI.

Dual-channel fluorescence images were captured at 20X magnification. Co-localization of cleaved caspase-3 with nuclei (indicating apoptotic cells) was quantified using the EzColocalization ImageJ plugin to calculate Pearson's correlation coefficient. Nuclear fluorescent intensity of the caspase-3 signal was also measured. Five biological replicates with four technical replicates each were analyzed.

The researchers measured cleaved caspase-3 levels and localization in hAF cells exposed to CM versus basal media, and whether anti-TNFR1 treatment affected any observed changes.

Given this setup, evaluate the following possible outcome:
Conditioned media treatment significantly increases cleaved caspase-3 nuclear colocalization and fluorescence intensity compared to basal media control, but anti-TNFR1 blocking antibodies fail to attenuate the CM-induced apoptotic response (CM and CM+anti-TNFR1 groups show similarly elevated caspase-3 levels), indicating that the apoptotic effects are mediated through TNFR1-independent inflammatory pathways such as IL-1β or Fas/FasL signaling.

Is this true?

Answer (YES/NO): NO